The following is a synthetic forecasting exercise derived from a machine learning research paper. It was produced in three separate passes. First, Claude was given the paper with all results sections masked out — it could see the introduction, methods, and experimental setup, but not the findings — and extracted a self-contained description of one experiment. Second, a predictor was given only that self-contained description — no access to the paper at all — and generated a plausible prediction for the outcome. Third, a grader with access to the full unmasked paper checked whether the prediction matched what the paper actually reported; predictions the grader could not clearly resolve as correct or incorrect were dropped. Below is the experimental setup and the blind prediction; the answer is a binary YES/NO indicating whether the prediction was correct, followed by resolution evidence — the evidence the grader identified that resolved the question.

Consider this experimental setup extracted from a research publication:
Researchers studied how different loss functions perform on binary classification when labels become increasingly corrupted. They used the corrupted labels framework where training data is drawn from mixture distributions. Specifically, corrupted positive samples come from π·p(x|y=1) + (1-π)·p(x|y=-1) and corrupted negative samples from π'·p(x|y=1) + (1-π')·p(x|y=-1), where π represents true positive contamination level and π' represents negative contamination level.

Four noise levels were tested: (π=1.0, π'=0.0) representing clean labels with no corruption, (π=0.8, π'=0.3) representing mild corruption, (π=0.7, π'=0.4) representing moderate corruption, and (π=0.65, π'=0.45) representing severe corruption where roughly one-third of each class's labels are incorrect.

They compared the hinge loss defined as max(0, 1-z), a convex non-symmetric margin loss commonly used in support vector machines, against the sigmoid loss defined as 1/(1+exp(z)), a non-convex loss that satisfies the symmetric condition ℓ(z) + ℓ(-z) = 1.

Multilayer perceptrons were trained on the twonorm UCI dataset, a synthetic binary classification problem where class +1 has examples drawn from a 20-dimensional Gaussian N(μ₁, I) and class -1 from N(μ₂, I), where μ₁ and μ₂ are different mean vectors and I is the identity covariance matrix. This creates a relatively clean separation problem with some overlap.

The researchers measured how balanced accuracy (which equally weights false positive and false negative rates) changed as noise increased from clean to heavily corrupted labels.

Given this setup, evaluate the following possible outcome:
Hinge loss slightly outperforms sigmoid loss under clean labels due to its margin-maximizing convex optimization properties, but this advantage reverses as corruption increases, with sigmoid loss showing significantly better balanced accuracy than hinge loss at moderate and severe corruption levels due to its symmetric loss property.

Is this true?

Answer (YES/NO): NO